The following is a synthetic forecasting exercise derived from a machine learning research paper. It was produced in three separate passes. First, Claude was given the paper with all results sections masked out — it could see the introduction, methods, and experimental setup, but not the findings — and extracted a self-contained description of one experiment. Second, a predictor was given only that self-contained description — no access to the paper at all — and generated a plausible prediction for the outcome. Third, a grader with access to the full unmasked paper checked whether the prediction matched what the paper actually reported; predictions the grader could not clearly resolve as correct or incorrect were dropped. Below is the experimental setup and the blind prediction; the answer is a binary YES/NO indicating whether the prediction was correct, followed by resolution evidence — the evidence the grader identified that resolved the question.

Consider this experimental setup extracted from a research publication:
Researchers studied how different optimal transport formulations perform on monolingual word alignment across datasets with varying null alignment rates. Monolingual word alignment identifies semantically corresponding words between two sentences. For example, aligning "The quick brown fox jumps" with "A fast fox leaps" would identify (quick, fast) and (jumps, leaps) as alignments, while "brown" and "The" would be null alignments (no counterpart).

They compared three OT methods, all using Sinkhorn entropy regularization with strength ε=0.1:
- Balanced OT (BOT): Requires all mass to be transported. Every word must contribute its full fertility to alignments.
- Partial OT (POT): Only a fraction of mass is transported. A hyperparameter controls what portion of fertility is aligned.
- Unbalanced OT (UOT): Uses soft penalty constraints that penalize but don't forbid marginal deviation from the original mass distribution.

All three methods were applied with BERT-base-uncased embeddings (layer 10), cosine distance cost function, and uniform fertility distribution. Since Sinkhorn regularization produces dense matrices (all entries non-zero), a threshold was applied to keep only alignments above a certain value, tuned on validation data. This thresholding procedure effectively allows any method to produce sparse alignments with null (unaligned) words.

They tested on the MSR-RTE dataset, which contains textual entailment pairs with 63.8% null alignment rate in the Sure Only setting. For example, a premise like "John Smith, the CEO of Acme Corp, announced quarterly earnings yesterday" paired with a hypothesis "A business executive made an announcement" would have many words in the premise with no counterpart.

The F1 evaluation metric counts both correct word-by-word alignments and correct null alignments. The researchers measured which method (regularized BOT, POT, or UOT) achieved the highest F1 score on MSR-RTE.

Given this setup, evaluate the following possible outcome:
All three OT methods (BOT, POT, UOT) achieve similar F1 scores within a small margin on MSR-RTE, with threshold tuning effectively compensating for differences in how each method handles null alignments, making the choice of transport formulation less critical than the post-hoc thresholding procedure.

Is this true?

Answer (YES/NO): NO